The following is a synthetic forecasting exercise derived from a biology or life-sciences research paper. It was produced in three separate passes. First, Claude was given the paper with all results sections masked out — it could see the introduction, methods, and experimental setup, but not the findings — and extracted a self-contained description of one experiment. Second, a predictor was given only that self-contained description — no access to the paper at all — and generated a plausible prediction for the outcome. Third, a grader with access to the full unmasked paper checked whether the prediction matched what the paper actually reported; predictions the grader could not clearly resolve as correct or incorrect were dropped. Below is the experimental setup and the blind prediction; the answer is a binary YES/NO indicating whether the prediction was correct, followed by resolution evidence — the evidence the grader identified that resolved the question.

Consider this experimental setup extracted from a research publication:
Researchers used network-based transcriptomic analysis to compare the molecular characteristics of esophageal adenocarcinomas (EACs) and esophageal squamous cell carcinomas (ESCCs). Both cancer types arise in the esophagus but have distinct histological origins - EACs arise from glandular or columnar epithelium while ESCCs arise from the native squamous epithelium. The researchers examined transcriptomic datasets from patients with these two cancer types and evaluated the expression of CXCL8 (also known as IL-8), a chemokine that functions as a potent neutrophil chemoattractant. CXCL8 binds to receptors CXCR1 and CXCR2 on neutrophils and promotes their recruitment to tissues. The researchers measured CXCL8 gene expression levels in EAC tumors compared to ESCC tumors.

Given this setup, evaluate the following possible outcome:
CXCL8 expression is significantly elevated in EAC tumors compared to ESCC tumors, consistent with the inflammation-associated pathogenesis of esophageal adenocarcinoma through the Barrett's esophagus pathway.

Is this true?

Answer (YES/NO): YES